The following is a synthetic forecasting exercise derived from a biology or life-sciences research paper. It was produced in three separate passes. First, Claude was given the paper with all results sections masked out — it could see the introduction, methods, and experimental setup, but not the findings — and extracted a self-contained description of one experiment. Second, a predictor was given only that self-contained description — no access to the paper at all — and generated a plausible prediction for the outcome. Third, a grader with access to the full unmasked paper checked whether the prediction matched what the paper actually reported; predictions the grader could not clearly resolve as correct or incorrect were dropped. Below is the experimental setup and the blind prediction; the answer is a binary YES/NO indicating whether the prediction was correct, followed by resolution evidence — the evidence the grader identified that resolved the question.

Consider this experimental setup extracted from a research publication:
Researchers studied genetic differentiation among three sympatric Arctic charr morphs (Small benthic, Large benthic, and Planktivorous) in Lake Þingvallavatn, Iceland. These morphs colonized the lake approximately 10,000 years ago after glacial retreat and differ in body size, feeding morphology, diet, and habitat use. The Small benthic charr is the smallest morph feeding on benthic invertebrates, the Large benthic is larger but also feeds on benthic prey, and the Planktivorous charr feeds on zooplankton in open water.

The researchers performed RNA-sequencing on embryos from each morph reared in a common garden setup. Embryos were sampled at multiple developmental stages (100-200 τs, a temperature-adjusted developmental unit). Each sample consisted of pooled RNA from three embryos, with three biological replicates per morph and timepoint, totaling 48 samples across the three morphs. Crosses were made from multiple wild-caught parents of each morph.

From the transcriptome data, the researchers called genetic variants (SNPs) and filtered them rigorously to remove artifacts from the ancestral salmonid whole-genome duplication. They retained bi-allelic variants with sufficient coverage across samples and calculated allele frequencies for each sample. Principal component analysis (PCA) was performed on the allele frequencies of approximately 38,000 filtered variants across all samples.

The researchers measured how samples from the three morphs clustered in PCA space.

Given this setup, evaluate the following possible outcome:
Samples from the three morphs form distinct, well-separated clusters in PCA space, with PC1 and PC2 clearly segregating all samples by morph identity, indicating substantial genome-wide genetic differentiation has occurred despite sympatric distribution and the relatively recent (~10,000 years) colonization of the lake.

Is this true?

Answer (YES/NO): YES